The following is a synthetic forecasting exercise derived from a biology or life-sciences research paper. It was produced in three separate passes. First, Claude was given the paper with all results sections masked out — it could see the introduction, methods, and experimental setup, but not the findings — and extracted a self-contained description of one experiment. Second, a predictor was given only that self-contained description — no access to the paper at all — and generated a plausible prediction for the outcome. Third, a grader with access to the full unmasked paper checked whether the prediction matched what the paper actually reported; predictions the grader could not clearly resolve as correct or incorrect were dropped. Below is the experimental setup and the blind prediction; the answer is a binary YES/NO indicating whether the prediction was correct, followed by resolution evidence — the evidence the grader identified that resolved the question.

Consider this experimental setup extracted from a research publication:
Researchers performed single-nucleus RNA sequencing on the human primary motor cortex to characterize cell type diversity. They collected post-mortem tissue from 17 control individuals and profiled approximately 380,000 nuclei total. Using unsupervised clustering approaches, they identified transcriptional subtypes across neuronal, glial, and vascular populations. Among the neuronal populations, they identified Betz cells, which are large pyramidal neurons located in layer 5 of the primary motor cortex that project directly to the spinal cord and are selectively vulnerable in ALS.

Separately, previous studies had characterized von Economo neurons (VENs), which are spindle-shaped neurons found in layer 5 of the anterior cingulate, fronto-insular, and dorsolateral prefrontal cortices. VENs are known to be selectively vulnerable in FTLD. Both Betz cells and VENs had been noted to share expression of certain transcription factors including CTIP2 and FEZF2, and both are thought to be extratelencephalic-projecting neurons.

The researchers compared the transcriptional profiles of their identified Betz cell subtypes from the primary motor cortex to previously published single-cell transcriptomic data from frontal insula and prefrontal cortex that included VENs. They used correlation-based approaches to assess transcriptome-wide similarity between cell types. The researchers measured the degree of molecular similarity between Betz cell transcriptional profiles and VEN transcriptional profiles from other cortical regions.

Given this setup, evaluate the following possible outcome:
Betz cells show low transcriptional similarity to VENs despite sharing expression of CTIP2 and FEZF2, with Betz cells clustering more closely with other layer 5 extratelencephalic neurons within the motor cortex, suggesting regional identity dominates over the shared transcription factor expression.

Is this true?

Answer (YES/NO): NO